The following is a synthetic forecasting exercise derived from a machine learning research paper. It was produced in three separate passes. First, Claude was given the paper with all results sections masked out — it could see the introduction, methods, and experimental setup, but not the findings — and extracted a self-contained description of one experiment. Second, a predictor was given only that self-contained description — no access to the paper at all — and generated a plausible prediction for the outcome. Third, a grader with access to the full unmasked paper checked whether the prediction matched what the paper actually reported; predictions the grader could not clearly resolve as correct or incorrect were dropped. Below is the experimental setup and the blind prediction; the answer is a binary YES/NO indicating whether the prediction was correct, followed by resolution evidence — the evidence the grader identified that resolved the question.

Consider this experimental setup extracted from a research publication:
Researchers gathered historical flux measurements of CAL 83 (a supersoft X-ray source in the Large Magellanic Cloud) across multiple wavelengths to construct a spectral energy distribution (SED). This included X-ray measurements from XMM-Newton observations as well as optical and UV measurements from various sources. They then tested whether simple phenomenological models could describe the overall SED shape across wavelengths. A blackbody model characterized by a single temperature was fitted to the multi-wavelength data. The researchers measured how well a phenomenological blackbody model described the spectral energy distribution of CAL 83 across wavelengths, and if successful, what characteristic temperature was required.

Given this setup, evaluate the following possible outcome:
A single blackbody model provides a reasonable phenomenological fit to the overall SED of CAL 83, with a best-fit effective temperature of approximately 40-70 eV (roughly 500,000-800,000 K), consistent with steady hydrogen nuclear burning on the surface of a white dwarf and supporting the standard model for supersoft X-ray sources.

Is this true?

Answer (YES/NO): NO